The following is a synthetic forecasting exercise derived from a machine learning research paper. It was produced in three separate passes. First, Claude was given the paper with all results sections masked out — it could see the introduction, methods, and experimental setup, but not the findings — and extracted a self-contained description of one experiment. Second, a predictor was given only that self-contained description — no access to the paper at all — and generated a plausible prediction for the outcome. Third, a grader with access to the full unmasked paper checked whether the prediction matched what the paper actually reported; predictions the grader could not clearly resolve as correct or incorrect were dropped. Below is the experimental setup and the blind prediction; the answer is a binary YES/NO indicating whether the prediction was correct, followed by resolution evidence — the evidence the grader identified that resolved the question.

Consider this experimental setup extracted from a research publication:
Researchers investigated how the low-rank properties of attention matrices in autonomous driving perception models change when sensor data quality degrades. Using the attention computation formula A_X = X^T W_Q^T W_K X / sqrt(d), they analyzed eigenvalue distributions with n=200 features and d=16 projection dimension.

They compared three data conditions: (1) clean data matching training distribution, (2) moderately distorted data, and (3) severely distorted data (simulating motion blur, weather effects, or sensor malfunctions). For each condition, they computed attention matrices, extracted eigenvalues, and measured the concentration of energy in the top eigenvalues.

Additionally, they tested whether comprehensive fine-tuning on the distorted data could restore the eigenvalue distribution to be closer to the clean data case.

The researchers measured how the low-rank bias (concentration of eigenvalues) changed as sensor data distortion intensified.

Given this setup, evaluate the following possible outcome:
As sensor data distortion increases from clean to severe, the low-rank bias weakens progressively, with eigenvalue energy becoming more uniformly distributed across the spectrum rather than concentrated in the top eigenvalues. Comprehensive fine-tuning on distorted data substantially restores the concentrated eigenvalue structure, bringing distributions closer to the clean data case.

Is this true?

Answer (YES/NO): NO